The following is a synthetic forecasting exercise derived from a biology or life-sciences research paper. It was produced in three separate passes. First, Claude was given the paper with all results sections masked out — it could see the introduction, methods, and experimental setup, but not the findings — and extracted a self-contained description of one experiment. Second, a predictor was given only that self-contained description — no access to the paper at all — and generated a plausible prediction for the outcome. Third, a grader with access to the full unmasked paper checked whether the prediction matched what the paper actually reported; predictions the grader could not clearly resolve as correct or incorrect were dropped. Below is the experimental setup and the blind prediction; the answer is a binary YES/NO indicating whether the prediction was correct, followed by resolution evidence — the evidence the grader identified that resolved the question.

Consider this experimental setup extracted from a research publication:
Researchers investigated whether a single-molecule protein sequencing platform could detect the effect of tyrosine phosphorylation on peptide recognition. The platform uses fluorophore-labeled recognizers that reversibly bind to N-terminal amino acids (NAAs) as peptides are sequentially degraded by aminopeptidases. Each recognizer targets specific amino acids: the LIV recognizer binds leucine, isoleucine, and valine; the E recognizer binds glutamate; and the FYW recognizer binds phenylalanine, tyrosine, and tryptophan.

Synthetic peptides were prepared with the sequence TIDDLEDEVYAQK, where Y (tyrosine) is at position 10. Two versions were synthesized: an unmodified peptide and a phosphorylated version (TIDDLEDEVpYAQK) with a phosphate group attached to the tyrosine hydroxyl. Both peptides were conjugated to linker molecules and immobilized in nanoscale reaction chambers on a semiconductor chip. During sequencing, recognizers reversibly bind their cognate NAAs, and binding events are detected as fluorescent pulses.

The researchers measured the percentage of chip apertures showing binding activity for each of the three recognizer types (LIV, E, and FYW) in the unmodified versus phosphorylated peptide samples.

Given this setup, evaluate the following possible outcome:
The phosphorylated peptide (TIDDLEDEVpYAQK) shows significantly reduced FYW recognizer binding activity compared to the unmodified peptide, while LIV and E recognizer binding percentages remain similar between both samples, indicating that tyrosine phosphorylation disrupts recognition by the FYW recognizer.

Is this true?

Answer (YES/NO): YES